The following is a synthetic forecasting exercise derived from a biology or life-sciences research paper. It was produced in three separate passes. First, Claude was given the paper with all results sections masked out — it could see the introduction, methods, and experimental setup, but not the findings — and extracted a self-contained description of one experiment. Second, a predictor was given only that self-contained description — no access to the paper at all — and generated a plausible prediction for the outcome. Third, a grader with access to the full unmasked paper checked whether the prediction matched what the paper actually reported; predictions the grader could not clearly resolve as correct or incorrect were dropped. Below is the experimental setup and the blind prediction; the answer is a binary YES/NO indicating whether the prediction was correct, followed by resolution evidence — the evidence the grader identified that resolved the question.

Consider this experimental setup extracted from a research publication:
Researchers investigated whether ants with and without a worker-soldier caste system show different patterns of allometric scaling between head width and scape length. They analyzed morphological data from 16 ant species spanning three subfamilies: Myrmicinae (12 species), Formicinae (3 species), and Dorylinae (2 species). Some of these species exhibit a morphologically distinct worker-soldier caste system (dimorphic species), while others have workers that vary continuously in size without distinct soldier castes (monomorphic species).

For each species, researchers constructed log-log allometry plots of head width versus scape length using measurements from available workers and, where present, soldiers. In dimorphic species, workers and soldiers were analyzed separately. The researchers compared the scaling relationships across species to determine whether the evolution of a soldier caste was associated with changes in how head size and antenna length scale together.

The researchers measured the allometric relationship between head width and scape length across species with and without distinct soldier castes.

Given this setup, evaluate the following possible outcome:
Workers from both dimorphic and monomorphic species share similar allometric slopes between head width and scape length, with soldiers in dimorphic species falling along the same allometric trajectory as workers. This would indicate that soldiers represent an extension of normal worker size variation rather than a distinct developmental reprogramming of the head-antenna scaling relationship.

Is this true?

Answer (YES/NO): NO